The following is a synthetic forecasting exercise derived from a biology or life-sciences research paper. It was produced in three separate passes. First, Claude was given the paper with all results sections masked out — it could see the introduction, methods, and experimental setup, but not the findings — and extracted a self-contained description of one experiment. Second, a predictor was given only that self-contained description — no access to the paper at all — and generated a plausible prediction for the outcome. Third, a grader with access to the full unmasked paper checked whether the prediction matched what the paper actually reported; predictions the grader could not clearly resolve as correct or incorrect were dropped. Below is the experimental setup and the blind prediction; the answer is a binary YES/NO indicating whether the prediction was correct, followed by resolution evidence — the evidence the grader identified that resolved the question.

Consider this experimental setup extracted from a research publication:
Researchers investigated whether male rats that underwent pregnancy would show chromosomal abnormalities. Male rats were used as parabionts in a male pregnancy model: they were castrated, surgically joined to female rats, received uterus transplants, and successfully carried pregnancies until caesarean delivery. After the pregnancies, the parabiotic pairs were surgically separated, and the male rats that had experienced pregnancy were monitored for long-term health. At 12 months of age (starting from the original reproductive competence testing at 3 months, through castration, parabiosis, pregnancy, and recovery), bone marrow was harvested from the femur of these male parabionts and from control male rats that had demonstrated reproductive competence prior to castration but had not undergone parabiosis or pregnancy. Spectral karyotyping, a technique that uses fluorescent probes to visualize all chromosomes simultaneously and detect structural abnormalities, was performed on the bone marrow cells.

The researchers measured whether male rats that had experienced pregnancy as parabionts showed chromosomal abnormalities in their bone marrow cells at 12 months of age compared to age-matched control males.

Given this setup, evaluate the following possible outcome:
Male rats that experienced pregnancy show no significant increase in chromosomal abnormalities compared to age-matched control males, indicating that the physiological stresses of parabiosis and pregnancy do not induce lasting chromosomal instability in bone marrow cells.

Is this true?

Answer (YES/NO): YES